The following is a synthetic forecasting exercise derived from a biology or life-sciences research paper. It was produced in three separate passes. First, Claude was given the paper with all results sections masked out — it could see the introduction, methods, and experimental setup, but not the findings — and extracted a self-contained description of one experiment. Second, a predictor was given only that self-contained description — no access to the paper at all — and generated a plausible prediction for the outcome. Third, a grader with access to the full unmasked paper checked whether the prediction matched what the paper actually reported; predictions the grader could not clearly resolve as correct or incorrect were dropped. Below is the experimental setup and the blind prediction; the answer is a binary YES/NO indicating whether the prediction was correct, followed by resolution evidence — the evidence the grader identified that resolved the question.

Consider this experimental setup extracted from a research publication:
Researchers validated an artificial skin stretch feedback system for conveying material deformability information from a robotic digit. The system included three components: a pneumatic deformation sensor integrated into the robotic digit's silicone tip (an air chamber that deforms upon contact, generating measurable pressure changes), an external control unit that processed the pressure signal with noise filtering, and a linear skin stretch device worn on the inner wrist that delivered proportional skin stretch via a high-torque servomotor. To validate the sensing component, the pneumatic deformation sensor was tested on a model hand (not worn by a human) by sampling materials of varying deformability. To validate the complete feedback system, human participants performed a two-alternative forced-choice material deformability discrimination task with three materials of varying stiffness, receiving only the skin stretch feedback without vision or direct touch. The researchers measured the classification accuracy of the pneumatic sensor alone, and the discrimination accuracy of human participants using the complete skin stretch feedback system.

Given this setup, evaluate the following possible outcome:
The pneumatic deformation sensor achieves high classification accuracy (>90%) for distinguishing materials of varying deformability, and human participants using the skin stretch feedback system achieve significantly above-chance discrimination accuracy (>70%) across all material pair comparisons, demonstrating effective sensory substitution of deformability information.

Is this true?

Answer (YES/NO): YES